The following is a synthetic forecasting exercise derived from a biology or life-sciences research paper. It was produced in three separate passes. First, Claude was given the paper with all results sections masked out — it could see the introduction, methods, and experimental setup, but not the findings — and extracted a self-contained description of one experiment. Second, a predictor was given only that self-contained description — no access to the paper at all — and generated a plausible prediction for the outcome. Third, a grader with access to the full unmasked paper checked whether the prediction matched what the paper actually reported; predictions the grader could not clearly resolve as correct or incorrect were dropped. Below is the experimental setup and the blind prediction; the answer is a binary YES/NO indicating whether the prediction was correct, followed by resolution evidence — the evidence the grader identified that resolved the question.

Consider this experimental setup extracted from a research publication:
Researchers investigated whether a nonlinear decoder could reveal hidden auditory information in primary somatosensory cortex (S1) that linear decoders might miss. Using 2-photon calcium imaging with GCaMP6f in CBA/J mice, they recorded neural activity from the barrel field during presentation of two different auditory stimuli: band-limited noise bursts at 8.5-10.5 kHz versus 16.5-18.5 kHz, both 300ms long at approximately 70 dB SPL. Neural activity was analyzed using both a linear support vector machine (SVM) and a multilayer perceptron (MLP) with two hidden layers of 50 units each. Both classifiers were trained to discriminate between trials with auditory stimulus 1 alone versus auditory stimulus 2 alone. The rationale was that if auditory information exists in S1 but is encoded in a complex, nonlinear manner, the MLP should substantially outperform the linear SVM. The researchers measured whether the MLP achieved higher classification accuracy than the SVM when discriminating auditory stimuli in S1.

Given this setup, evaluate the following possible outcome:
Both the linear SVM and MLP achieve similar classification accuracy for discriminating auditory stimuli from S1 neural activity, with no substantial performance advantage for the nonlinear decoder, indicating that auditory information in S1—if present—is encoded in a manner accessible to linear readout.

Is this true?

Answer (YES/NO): YES